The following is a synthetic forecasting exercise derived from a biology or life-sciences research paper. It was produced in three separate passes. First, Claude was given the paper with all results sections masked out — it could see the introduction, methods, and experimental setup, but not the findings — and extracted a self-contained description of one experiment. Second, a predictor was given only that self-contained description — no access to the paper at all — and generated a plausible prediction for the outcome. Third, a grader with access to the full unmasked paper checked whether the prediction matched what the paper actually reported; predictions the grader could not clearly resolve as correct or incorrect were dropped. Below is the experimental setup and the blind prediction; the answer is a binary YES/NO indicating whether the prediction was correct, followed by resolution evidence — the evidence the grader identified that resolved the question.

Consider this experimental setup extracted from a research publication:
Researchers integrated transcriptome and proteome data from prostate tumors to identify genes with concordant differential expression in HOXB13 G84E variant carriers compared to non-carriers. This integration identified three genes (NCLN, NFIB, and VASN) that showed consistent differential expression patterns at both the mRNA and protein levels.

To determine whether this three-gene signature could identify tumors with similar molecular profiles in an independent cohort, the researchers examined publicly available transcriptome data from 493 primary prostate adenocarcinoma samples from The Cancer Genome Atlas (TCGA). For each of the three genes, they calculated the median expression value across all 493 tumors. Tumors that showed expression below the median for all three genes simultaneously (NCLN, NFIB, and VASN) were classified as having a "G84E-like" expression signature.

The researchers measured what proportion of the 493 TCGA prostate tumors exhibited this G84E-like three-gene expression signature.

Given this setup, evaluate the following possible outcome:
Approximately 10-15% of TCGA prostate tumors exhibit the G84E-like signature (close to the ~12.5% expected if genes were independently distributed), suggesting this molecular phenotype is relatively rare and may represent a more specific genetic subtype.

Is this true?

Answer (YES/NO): YES